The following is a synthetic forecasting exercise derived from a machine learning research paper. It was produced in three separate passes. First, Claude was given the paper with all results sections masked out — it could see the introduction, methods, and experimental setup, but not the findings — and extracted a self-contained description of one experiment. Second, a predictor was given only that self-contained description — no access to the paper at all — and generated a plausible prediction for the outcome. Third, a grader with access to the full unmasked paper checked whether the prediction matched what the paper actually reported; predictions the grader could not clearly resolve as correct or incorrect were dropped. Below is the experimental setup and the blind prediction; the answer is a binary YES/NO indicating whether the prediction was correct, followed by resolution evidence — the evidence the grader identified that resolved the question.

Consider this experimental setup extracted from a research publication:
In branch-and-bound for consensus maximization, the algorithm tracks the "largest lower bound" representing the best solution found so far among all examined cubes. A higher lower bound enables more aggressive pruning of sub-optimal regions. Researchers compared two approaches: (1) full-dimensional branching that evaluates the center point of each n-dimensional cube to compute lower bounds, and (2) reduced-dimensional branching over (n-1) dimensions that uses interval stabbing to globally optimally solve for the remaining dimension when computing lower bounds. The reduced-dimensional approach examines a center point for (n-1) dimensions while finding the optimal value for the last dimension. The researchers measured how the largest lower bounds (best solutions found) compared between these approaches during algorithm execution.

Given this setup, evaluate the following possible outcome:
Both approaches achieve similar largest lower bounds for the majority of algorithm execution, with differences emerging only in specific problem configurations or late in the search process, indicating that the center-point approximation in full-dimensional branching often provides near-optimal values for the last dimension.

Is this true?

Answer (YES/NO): NO